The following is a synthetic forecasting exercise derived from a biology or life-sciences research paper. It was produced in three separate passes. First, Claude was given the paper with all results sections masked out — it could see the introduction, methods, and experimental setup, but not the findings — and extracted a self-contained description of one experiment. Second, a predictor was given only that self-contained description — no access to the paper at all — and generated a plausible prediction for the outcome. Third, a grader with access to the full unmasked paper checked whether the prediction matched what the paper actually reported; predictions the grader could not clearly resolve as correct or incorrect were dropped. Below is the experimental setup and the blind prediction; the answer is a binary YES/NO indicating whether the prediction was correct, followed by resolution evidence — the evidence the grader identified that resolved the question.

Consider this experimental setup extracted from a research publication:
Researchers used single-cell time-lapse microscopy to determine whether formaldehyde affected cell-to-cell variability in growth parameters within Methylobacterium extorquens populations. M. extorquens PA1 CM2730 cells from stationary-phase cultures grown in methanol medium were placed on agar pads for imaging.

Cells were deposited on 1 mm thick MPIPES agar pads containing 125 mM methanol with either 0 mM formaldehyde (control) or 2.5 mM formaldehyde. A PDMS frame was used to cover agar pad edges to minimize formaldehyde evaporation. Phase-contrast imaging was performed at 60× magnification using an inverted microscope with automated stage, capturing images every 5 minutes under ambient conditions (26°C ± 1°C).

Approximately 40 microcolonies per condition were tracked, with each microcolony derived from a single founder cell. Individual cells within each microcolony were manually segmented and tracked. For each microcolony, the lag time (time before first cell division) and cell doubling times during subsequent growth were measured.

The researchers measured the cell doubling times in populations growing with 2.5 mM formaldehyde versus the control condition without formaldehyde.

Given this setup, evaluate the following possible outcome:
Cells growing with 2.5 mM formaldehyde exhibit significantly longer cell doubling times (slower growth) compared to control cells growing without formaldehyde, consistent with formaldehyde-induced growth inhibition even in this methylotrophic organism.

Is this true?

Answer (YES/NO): NO